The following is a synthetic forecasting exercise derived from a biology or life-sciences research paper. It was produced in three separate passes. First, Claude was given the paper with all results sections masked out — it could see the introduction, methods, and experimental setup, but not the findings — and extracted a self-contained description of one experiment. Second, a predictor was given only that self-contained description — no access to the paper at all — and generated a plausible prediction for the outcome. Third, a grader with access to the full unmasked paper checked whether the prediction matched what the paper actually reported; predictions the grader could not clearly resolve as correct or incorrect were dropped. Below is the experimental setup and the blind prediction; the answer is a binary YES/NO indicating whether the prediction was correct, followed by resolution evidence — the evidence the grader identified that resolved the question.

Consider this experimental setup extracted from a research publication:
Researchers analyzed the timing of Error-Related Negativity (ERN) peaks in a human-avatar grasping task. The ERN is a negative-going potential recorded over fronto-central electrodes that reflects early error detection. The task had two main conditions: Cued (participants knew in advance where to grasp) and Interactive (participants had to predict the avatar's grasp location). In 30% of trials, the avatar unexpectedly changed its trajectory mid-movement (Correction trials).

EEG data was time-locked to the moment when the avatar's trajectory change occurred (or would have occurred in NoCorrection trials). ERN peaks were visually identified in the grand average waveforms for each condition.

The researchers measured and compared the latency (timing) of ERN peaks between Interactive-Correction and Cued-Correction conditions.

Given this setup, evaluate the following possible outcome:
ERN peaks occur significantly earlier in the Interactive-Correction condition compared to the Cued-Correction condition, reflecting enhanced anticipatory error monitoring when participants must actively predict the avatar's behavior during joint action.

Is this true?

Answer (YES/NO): NO